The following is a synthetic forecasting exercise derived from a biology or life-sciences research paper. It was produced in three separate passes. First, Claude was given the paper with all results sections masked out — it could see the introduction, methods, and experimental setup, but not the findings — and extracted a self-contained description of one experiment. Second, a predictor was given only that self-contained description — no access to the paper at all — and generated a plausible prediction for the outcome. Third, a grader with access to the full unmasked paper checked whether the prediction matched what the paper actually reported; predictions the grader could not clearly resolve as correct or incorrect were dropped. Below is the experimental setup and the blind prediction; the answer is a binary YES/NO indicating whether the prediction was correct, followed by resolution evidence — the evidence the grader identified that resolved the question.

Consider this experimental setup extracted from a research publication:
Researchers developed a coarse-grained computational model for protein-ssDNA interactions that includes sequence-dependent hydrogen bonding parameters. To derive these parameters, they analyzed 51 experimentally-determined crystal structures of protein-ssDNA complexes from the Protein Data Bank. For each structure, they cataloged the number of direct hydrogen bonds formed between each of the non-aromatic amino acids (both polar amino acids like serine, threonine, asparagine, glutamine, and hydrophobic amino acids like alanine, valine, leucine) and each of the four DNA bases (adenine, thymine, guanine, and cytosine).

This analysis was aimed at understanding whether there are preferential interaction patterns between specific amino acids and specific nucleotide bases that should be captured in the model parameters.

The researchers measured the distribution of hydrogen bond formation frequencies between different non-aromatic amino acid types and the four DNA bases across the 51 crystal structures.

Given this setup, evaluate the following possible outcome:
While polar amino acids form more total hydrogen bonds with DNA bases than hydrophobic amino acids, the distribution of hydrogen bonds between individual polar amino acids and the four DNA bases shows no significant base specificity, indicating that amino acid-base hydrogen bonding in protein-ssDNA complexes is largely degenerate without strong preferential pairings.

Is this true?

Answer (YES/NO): NO